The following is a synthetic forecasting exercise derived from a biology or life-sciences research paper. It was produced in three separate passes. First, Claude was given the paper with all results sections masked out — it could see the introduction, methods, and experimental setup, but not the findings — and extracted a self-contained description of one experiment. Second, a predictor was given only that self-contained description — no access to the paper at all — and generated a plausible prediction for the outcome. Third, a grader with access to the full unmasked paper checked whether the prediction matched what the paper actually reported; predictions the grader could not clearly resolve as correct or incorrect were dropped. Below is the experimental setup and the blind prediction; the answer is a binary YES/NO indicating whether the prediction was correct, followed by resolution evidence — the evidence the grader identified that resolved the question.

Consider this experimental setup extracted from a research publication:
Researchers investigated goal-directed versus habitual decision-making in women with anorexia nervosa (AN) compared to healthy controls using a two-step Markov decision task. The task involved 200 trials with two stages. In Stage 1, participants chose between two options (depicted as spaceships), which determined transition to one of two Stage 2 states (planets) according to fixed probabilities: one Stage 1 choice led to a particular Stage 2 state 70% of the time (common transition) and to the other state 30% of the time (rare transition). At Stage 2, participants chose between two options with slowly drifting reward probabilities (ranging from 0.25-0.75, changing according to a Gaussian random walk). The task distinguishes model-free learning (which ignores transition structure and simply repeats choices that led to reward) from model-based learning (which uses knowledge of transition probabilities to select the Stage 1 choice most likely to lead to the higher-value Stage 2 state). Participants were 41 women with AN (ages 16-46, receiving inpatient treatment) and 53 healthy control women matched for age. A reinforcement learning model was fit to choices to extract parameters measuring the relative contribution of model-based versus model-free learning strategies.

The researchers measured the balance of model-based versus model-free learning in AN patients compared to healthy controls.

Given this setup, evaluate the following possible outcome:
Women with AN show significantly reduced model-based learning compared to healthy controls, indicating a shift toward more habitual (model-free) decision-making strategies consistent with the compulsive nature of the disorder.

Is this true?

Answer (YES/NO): YES